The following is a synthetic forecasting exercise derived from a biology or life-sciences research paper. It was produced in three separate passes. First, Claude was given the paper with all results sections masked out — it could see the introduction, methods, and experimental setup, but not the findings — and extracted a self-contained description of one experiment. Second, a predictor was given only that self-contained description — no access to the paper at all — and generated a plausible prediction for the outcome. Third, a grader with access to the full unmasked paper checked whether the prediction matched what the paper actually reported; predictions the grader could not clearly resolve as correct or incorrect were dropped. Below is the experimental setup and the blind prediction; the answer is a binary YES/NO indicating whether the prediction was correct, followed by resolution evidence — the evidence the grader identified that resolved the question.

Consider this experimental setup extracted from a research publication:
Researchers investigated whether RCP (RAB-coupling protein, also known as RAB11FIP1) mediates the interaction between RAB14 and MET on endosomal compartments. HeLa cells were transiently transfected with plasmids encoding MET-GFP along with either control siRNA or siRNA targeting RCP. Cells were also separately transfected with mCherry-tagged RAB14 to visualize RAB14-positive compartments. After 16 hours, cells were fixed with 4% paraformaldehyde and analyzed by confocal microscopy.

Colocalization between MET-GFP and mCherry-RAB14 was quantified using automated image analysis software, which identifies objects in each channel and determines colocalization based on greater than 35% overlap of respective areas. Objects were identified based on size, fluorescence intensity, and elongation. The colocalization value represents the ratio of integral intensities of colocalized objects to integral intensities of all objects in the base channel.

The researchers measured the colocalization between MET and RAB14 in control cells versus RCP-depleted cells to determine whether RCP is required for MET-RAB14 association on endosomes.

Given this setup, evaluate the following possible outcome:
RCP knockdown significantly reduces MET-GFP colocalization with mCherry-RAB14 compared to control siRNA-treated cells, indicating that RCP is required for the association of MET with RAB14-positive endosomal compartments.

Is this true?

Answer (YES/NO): NO